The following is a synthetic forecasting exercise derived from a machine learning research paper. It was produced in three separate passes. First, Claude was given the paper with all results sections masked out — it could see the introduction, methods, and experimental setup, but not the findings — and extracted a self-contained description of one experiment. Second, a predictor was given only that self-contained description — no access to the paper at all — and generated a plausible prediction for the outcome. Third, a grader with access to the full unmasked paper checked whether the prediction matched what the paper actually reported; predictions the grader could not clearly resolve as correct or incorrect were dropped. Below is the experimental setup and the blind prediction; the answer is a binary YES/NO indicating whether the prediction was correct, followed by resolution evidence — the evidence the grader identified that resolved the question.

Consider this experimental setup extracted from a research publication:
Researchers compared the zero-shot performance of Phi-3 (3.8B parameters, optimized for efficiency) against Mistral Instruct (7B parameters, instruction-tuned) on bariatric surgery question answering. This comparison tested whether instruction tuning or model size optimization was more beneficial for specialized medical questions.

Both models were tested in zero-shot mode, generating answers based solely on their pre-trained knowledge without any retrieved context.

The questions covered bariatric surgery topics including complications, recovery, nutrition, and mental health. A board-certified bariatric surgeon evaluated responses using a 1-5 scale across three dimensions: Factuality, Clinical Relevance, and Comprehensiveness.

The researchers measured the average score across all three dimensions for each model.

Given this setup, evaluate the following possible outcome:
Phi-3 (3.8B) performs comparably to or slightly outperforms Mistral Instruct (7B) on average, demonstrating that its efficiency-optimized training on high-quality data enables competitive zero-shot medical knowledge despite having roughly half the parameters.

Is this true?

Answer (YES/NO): YES